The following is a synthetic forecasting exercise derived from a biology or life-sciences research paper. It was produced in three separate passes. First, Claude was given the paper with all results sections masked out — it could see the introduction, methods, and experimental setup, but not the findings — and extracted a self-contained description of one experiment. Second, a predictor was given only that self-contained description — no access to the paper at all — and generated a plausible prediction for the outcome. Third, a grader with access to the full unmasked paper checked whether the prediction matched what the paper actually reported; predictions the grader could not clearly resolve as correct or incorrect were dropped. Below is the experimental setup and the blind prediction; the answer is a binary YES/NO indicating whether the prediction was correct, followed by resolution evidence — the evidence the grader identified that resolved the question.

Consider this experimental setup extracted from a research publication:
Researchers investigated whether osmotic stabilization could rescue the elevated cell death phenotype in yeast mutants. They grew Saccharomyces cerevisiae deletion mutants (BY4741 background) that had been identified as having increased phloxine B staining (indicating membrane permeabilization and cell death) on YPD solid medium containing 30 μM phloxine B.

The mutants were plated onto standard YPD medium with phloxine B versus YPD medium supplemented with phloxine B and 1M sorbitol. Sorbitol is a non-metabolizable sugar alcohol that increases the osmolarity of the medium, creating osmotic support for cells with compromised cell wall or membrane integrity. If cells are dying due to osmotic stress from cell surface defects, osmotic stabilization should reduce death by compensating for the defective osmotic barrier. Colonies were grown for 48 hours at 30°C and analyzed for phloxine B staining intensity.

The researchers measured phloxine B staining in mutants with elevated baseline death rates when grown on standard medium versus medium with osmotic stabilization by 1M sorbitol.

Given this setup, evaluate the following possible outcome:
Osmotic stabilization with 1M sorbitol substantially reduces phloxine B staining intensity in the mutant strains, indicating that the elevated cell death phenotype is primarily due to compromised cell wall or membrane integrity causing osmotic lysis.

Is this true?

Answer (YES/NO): NO